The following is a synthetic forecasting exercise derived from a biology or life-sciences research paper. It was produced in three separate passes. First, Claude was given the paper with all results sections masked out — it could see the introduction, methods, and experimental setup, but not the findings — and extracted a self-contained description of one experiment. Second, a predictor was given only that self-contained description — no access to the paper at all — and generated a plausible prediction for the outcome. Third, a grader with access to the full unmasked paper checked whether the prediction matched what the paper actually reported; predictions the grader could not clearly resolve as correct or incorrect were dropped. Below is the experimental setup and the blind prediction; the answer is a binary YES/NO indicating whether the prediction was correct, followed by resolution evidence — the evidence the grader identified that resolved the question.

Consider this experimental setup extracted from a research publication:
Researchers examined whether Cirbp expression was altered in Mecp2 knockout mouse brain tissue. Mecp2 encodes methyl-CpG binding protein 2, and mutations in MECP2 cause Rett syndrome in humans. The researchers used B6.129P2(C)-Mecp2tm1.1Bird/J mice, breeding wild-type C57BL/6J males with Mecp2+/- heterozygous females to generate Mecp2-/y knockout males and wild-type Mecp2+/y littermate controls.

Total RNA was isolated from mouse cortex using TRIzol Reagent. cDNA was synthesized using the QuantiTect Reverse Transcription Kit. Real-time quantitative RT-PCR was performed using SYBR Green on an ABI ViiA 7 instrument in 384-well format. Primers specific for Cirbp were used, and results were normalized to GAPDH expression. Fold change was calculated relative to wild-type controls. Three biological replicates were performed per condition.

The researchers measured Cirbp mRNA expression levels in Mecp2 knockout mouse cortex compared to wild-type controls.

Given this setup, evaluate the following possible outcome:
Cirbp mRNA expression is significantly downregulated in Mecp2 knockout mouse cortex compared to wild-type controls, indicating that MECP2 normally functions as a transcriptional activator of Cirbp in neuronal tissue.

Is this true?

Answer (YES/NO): NO